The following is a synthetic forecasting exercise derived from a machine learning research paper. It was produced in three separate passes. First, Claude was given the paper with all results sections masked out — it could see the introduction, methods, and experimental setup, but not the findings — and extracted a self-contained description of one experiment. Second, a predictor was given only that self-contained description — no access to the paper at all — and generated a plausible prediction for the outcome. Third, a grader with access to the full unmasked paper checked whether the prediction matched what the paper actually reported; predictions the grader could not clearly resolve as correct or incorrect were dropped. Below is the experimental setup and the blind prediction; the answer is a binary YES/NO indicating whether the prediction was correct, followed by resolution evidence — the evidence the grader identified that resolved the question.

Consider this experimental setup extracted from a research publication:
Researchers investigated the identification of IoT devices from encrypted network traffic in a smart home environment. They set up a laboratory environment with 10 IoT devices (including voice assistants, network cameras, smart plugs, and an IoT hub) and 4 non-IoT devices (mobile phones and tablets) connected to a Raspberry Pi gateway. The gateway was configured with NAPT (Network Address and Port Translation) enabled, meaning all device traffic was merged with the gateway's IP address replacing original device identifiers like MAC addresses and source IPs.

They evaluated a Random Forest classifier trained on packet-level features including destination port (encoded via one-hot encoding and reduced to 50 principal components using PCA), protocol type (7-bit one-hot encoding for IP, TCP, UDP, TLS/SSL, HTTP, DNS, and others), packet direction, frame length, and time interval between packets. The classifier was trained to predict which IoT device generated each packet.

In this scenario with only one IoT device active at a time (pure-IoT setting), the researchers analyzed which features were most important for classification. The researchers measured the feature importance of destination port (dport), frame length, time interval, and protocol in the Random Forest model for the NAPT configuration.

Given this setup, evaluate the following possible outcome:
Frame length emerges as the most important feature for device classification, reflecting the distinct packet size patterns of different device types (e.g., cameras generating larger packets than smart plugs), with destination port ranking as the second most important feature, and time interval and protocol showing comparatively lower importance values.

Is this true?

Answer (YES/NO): NO